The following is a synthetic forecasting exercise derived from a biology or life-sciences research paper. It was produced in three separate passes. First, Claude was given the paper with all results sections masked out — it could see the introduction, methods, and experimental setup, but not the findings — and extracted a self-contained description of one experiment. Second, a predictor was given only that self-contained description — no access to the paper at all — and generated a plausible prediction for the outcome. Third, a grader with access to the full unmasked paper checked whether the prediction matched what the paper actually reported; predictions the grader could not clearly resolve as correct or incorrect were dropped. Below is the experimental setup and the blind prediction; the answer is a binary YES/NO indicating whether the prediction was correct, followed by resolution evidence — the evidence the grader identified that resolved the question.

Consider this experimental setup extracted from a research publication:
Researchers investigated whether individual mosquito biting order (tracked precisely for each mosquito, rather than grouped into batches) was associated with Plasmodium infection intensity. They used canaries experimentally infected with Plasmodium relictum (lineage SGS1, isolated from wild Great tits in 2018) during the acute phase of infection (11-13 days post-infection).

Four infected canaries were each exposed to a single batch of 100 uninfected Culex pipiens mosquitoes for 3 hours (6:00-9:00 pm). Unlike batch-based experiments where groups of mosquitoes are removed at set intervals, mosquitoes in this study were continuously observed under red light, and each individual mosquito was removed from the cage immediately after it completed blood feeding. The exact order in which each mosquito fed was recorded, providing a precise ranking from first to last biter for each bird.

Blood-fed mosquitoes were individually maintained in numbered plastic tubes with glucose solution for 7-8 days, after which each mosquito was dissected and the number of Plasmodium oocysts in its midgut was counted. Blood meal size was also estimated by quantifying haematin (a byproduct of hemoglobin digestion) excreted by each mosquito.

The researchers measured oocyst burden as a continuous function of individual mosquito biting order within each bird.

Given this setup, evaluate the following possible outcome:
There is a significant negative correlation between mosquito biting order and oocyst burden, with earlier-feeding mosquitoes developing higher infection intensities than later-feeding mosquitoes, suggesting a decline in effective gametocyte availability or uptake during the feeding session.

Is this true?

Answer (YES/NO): NO